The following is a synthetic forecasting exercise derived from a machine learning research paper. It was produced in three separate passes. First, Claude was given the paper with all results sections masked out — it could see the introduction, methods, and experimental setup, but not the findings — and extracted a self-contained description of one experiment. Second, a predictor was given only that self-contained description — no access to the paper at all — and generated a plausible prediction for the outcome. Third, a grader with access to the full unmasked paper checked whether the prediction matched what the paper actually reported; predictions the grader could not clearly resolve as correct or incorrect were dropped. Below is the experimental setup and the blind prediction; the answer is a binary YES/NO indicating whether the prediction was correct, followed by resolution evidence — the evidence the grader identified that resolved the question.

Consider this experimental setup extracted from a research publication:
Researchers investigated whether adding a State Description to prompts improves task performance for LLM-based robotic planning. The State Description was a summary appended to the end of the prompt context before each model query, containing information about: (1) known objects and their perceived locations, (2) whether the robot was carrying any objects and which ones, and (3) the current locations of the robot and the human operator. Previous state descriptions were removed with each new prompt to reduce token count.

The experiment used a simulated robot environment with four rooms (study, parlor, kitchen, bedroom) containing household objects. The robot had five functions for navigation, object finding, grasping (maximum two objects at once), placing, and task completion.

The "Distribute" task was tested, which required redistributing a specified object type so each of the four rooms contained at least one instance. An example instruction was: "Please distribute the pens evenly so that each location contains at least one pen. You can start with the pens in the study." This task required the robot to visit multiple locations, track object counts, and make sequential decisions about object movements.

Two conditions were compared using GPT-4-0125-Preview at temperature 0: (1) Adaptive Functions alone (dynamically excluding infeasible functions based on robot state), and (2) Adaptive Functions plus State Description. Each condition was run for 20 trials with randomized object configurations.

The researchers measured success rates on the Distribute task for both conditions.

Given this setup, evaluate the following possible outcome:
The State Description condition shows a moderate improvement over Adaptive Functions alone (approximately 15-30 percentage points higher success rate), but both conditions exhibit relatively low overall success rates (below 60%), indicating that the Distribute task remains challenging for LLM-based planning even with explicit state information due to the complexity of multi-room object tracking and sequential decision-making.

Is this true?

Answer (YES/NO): NO